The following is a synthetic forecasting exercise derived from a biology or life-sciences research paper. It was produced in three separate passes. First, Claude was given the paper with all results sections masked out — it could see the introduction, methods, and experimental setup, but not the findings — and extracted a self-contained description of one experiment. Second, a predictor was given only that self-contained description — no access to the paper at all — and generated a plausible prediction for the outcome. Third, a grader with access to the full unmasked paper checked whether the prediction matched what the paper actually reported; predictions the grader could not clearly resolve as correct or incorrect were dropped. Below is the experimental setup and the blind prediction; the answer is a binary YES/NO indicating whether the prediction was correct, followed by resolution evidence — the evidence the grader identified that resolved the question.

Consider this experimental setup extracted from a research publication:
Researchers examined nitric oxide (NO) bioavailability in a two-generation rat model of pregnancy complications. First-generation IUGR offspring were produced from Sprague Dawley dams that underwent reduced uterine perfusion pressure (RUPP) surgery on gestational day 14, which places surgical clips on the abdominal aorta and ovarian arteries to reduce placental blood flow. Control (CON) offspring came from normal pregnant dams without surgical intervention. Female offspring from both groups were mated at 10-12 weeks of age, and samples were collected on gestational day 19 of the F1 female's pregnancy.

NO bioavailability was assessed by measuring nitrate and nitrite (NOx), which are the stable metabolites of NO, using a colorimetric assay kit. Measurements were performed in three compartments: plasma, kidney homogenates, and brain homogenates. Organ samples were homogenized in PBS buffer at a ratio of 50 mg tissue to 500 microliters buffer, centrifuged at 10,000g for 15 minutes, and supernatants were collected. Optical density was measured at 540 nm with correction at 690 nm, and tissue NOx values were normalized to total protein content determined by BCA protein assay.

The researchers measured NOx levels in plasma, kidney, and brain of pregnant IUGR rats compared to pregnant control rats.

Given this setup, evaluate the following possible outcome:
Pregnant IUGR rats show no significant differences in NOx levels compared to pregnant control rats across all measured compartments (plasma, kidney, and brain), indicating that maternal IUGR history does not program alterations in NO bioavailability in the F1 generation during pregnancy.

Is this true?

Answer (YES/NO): YES